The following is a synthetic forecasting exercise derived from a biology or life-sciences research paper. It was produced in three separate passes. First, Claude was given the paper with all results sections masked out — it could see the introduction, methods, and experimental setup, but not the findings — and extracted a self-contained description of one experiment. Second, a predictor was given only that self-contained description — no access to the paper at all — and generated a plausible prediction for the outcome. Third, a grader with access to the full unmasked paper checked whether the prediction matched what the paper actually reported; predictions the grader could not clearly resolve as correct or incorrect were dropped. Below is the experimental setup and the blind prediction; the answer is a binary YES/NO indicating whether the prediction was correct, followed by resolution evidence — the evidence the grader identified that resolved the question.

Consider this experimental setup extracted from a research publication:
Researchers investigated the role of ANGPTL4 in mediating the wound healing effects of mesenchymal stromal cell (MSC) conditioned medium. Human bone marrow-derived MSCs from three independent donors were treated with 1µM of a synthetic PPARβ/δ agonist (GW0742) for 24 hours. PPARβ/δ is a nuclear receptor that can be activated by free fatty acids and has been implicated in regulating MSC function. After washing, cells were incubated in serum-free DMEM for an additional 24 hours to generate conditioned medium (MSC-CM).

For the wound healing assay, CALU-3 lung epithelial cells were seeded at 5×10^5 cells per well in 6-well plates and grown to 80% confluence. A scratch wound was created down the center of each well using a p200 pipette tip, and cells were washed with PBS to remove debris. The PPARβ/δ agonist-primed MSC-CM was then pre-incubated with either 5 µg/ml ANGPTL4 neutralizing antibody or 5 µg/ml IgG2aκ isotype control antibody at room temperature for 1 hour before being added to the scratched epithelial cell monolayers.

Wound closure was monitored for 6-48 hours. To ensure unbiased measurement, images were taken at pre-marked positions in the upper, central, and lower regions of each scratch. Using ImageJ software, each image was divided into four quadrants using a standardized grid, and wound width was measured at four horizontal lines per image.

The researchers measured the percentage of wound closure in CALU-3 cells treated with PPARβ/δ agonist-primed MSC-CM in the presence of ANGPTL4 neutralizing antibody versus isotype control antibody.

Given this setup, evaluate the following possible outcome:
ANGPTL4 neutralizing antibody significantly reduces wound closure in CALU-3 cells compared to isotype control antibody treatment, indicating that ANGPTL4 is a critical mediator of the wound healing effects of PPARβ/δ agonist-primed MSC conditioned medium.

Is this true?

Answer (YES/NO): YES